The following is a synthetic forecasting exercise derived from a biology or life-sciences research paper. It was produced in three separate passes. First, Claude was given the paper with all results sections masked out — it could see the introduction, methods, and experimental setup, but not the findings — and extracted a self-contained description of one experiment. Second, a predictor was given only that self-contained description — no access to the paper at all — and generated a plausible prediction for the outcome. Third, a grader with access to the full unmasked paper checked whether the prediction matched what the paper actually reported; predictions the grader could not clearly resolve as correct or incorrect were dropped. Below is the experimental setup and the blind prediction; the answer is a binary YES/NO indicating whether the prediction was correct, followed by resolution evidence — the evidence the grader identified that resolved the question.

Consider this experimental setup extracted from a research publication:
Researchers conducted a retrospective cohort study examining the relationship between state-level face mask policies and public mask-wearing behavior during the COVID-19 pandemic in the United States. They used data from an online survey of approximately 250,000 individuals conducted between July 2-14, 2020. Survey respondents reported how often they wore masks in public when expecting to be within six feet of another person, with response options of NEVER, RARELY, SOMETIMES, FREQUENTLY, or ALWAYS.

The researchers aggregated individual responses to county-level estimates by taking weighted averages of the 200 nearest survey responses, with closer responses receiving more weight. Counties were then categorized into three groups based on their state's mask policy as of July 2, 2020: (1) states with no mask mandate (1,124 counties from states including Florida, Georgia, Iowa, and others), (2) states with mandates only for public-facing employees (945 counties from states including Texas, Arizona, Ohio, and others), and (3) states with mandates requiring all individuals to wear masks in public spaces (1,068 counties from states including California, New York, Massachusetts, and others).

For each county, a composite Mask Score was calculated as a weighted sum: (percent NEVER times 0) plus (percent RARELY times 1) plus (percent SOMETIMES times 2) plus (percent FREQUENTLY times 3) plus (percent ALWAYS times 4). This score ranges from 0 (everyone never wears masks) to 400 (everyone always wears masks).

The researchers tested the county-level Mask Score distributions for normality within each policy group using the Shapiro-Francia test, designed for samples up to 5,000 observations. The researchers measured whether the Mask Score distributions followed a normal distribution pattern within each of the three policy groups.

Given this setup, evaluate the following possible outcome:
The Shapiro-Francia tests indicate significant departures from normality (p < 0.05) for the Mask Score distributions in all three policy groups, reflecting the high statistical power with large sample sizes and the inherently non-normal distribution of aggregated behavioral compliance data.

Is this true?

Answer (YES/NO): NO